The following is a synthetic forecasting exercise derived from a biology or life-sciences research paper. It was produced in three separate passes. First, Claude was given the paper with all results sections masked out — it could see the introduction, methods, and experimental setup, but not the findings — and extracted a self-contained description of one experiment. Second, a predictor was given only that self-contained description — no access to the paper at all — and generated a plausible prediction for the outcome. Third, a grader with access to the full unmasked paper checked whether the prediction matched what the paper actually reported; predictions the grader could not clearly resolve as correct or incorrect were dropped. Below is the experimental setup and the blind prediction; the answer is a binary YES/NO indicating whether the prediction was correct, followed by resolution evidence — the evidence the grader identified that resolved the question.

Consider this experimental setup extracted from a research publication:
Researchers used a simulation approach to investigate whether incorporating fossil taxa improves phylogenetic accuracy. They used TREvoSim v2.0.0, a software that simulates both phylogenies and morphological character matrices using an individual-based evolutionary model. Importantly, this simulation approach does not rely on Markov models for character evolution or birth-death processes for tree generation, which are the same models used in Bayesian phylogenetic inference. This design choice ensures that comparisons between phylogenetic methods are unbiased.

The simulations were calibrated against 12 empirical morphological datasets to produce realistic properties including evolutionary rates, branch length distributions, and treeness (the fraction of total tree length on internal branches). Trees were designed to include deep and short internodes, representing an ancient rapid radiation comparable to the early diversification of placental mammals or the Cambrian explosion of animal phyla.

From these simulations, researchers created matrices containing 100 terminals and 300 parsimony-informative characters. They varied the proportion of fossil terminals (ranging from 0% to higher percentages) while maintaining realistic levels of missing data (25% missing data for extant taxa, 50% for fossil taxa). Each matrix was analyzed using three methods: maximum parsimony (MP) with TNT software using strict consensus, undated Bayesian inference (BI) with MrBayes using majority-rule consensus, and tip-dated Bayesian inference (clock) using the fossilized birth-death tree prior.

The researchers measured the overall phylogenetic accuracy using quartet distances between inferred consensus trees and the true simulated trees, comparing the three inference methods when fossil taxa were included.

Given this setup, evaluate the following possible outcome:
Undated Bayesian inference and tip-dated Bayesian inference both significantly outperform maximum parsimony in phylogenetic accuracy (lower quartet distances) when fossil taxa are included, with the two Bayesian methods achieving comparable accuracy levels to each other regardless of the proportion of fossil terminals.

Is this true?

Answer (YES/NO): NO